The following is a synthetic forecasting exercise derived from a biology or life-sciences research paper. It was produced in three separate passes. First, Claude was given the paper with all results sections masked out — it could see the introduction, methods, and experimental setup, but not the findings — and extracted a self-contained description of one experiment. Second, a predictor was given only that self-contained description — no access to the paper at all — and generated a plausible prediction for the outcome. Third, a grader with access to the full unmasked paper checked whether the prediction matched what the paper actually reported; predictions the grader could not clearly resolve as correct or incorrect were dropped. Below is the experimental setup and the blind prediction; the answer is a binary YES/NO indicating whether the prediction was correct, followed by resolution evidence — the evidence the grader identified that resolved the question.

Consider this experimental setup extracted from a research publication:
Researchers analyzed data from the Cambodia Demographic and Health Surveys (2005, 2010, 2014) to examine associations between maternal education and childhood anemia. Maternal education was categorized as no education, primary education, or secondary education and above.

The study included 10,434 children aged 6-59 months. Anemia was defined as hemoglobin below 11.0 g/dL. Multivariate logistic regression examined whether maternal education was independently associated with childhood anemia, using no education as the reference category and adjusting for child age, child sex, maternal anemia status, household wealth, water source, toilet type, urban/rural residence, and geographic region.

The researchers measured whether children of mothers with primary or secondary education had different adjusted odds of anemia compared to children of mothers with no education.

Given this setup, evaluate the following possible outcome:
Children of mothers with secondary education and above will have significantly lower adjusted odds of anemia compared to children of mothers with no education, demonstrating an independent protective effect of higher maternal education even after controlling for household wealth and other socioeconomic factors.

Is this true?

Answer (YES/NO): NO